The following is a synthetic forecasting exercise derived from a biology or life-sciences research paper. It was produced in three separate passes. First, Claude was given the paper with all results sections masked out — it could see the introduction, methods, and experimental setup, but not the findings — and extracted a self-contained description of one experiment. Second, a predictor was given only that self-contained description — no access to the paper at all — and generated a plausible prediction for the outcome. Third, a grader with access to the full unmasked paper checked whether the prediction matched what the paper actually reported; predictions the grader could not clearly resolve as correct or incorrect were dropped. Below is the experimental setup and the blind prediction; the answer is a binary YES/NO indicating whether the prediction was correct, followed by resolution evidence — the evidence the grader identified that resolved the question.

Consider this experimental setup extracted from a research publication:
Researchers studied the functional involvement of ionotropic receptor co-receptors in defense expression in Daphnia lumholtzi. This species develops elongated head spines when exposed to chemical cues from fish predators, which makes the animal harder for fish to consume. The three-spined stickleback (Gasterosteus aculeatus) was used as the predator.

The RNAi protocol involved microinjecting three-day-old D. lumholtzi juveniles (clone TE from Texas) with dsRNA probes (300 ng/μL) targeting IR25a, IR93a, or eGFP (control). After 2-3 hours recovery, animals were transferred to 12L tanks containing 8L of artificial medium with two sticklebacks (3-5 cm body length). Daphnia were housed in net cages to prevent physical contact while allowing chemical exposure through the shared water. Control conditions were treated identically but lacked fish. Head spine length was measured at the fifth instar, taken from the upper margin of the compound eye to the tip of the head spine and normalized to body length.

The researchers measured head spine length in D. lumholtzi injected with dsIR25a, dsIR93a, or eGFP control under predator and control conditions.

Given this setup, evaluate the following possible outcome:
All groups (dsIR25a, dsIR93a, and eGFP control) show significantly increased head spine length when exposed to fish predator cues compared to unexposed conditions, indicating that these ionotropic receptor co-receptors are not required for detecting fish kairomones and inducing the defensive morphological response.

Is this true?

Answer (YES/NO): NO